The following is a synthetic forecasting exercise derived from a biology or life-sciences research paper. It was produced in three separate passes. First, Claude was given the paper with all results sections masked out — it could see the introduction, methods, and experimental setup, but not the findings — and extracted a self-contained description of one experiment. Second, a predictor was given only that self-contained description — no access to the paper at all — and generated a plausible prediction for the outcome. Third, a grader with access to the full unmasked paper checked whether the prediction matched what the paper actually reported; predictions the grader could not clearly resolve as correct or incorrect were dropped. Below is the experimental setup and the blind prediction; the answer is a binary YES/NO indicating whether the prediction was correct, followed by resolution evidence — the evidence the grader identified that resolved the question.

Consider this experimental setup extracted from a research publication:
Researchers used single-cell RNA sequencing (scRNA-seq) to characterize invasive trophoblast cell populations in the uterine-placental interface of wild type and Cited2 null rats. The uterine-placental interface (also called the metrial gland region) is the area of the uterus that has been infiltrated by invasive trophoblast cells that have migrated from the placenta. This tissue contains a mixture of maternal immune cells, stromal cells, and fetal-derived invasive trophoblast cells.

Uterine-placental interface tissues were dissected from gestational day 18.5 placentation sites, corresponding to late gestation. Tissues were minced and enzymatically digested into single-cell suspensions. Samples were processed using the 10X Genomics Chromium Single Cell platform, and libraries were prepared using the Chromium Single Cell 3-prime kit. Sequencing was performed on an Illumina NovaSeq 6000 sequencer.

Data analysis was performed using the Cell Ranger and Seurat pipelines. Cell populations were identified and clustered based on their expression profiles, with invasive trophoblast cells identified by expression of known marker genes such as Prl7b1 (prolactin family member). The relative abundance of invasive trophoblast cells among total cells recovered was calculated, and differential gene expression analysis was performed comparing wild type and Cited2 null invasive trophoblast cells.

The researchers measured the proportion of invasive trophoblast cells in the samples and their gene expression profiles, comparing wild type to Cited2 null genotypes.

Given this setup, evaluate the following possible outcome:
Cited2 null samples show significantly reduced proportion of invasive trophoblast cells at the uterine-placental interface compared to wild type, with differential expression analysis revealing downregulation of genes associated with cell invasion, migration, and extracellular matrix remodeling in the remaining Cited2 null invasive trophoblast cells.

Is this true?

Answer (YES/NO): NO